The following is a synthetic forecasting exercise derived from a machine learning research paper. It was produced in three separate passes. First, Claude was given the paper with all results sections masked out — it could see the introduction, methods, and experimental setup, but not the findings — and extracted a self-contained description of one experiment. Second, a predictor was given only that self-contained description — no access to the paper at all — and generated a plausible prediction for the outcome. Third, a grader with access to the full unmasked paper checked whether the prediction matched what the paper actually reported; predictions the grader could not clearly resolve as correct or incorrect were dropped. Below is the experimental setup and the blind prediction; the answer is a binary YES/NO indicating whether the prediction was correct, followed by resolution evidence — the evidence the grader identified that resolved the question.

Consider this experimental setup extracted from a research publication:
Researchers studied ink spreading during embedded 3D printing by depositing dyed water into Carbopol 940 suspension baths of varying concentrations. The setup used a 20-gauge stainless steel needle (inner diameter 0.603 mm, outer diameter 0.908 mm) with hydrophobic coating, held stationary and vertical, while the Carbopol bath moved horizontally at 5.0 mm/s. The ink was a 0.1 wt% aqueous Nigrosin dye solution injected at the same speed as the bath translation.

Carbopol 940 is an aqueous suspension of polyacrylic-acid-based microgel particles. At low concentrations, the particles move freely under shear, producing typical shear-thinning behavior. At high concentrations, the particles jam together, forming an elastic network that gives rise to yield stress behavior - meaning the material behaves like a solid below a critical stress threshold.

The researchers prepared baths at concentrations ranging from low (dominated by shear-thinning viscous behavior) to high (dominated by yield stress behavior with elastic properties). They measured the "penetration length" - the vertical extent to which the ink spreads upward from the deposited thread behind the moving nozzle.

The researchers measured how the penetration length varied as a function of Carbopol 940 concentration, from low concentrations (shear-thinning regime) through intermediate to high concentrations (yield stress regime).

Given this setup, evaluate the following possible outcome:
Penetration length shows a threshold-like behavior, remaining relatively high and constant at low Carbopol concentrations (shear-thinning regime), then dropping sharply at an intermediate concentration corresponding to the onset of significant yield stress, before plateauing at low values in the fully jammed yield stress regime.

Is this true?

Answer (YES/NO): NO